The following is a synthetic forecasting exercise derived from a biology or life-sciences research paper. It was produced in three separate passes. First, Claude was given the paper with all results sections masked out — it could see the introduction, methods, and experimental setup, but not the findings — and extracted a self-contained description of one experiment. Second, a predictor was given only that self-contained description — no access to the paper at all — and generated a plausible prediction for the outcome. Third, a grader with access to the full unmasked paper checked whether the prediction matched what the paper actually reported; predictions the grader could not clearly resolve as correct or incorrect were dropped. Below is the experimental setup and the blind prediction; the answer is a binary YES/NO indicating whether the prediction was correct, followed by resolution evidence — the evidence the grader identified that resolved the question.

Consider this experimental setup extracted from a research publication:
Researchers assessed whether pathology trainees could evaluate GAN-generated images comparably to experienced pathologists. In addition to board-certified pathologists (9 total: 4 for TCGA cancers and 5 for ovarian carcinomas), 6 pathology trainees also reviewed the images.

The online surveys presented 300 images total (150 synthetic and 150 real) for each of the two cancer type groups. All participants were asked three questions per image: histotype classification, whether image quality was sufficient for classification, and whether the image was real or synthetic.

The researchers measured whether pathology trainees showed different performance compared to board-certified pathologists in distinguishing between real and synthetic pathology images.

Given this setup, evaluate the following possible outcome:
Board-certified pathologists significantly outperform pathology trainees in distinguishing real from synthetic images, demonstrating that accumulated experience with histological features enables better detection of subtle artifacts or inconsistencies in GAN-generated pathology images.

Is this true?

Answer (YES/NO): NO